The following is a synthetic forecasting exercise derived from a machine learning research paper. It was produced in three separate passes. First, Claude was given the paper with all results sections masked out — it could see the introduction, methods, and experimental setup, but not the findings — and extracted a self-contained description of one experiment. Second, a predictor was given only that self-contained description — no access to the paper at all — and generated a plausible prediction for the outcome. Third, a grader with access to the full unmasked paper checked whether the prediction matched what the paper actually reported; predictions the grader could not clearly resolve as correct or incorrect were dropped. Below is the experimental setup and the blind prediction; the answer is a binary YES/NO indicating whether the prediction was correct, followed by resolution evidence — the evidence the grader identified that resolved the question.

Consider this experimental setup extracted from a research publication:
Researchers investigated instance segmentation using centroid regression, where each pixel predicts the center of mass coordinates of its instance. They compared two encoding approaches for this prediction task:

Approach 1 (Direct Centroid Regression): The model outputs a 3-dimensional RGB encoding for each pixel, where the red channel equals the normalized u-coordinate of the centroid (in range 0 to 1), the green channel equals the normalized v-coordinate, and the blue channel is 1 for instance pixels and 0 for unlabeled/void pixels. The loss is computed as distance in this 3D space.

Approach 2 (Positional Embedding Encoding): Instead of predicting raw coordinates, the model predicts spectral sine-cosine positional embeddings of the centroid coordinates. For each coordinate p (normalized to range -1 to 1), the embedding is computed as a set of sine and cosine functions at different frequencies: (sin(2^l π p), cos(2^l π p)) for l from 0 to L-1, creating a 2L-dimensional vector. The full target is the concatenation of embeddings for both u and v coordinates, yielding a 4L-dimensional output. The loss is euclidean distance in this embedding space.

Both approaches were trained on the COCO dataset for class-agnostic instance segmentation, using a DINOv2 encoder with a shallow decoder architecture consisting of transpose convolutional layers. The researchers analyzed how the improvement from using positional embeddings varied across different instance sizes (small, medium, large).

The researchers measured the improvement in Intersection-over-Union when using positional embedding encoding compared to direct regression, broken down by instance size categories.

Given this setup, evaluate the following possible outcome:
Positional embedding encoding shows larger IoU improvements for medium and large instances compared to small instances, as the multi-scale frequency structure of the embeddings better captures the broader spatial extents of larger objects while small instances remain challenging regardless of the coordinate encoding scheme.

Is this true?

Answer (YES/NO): NO